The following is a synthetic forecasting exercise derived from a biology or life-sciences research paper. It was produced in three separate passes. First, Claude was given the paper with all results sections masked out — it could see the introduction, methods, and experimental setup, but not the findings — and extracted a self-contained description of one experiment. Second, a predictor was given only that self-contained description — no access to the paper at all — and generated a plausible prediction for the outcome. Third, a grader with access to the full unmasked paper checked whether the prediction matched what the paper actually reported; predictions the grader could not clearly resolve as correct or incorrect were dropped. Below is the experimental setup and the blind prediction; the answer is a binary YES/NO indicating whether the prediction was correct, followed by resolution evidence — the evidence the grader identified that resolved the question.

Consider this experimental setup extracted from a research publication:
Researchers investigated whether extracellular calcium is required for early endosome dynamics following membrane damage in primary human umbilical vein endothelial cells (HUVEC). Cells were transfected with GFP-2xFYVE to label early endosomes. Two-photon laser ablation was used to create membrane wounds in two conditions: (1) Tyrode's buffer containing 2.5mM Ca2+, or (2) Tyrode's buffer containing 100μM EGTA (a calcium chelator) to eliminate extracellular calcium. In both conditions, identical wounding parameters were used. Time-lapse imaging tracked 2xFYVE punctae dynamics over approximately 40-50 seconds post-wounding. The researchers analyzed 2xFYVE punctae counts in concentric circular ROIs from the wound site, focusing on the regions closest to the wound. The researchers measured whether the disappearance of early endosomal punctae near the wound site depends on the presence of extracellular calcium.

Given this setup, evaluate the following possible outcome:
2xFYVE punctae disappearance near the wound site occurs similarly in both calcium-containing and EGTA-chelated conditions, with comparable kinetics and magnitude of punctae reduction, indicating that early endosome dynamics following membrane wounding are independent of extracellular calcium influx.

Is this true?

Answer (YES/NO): NO